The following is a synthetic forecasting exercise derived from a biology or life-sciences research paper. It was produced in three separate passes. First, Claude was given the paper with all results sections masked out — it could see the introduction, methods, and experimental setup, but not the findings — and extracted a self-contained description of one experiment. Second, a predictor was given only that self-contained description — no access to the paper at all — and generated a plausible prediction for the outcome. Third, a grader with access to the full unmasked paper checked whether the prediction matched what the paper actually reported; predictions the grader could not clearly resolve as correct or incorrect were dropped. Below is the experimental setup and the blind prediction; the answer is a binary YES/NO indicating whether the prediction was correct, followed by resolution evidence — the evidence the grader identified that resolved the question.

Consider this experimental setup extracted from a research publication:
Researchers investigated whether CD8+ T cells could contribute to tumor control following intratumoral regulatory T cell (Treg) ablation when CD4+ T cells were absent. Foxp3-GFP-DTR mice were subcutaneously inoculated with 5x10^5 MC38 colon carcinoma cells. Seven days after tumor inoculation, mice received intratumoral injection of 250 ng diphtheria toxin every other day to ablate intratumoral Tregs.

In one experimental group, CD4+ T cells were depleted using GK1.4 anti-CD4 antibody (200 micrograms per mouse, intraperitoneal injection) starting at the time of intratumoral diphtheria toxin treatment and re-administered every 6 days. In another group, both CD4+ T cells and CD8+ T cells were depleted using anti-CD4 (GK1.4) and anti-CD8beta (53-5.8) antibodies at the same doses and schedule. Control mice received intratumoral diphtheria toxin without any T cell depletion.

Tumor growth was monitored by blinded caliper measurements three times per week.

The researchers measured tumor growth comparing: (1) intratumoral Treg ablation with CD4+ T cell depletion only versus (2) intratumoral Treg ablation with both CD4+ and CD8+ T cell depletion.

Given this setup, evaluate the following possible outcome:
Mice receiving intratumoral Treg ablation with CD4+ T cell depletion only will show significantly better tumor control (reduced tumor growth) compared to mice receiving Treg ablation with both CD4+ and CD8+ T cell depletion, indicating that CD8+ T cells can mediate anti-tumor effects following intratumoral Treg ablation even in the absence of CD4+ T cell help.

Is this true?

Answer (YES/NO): YES